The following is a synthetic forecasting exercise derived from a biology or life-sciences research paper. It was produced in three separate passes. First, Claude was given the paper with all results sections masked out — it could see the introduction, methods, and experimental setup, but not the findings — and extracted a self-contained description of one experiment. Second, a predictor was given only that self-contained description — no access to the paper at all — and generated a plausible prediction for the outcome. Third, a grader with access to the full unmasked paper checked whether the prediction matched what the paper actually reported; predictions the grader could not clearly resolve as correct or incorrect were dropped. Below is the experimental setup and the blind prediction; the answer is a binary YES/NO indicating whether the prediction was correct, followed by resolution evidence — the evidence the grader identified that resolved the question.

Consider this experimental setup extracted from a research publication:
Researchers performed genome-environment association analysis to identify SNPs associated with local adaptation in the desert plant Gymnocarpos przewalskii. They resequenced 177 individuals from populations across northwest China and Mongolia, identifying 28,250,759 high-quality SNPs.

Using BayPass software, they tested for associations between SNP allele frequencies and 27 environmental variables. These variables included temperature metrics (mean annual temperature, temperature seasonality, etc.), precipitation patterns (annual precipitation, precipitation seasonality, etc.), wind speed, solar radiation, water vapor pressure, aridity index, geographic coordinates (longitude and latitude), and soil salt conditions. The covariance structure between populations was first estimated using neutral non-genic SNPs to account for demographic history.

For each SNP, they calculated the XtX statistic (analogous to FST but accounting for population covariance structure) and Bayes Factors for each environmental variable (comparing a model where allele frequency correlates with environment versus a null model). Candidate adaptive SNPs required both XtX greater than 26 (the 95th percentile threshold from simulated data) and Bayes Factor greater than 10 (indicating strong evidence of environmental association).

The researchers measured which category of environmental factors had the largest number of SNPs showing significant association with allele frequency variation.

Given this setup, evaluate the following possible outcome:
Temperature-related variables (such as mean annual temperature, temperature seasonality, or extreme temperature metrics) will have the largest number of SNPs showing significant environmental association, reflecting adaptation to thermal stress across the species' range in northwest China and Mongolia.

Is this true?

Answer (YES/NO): NO